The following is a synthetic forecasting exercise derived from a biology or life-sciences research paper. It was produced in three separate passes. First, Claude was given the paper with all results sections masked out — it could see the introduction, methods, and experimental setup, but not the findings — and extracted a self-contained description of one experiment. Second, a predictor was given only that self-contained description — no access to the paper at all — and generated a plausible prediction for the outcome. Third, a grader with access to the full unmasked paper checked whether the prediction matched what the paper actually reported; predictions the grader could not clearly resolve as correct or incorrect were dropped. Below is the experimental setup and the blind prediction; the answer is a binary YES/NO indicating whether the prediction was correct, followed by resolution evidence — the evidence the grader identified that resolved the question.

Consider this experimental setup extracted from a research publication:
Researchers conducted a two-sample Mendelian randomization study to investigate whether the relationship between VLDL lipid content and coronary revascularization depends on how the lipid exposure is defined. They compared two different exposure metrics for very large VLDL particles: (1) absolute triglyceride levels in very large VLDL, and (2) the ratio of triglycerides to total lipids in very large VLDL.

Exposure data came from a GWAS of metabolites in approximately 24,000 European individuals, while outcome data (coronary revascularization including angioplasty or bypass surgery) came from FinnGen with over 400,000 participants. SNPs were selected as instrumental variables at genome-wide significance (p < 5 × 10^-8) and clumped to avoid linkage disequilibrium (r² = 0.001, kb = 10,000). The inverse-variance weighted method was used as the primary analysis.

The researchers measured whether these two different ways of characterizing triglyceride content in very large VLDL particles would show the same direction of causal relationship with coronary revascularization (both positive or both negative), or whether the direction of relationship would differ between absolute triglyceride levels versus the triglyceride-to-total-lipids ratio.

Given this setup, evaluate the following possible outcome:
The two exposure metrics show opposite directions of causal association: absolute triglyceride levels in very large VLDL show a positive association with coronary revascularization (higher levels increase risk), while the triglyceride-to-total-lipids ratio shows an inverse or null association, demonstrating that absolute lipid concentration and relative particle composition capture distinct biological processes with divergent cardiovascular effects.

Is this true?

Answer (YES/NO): YES